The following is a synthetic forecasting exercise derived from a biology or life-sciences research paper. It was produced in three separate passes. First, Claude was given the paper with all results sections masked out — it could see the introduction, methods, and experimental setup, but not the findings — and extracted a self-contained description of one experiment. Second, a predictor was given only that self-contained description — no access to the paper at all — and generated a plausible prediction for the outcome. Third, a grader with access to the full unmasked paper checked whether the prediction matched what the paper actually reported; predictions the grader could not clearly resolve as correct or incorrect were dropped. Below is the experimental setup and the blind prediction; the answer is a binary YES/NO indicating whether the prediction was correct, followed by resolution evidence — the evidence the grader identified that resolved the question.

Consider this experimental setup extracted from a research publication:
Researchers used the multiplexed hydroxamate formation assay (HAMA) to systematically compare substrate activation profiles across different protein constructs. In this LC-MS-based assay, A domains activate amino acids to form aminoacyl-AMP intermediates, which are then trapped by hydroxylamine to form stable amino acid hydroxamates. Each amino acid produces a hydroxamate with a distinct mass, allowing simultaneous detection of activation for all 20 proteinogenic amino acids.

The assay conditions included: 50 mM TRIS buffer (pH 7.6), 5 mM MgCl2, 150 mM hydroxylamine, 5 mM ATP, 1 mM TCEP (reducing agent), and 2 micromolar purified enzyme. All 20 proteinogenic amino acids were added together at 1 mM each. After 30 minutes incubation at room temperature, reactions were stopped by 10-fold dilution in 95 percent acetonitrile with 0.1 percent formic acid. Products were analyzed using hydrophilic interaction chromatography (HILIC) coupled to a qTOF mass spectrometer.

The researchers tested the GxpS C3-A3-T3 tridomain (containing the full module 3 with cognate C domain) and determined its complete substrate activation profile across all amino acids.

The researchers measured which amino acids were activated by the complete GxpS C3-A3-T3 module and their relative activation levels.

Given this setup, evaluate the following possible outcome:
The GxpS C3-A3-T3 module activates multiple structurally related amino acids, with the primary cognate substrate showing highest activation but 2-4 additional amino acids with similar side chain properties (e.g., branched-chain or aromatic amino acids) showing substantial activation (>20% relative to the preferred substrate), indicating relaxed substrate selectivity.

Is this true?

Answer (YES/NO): YES